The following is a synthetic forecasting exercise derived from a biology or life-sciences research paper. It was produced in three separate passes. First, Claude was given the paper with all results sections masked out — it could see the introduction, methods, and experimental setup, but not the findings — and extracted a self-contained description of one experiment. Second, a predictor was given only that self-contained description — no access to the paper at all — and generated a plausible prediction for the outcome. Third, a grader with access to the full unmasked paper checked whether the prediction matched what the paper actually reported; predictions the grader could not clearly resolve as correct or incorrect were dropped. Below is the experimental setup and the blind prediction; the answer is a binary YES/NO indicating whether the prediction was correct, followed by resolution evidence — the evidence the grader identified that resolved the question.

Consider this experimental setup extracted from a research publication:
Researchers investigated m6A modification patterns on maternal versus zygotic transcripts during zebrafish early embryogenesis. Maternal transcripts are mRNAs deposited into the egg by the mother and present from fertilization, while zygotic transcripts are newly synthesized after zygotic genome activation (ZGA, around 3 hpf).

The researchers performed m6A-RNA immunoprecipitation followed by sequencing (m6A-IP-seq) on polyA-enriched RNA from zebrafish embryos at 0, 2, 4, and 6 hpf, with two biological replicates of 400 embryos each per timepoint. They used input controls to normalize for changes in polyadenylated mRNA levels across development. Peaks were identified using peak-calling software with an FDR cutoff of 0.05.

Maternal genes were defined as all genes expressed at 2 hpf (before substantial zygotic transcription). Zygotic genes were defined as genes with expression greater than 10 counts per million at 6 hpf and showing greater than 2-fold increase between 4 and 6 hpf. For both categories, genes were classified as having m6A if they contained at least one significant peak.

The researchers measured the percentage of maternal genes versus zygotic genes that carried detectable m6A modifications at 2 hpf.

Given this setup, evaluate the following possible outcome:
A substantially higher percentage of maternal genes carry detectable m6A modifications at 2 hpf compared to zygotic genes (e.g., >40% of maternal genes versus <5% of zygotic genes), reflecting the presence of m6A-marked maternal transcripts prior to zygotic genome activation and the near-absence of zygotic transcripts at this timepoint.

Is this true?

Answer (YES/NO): NO